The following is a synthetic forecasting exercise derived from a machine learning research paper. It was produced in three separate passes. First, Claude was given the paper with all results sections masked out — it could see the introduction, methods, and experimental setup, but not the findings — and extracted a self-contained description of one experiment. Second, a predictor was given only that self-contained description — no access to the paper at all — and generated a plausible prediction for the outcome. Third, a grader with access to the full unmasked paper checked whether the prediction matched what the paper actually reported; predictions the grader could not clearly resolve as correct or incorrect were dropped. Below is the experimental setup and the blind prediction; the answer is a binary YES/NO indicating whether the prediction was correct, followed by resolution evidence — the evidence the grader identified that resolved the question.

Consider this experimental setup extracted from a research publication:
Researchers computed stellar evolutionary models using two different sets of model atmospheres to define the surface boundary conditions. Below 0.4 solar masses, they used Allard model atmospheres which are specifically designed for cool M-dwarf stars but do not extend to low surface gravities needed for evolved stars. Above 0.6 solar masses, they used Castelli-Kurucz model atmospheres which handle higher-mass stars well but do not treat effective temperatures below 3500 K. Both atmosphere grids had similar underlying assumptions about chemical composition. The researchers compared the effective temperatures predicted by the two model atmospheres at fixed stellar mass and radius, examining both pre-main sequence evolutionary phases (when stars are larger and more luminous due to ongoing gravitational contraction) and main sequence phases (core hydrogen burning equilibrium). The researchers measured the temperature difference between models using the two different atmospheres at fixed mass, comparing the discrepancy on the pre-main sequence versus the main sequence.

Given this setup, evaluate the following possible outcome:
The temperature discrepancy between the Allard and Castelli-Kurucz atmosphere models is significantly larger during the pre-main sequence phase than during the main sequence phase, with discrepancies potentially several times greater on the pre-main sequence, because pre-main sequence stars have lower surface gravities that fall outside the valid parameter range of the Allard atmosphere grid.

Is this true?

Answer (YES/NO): NO